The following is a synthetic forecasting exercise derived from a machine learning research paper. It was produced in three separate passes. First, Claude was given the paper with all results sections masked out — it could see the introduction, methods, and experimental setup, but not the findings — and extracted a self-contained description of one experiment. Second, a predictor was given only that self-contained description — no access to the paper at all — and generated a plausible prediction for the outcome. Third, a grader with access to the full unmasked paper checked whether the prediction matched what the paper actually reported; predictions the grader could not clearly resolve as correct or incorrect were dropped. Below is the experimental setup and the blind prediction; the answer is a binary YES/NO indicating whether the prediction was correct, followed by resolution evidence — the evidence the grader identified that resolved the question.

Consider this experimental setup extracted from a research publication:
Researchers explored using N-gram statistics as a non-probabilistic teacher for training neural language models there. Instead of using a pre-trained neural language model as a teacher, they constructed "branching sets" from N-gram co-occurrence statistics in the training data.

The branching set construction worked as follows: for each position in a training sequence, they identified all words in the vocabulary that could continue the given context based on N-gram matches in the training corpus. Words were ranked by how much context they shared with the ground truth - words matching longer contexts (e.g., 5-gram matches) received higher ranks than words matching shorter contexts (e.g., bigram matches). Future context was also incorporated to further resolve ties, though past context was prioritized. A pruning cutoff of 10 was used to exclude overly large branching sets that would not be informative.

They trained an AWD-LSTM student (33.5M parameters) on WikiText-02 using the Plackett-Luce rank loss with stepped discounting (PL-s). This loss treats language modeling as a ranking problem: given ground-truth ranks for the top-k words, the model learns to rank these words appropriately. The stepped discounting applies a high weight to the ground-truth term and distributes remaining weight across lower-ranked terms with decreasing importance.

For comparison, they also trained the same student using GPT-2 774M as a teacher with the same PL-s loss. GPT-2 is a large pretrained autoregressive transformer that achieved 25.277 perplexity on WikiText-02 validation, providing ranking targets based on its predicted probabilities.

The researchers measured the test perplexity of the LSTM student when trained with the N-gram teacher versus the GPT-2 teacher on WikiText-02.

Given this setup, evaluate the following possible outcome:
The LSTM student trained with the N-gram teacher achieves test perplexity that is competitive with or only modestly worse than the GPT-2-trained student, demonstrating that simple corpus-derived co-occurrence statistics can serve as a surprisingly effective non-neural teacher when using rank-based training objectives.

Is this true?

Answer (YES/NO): YES